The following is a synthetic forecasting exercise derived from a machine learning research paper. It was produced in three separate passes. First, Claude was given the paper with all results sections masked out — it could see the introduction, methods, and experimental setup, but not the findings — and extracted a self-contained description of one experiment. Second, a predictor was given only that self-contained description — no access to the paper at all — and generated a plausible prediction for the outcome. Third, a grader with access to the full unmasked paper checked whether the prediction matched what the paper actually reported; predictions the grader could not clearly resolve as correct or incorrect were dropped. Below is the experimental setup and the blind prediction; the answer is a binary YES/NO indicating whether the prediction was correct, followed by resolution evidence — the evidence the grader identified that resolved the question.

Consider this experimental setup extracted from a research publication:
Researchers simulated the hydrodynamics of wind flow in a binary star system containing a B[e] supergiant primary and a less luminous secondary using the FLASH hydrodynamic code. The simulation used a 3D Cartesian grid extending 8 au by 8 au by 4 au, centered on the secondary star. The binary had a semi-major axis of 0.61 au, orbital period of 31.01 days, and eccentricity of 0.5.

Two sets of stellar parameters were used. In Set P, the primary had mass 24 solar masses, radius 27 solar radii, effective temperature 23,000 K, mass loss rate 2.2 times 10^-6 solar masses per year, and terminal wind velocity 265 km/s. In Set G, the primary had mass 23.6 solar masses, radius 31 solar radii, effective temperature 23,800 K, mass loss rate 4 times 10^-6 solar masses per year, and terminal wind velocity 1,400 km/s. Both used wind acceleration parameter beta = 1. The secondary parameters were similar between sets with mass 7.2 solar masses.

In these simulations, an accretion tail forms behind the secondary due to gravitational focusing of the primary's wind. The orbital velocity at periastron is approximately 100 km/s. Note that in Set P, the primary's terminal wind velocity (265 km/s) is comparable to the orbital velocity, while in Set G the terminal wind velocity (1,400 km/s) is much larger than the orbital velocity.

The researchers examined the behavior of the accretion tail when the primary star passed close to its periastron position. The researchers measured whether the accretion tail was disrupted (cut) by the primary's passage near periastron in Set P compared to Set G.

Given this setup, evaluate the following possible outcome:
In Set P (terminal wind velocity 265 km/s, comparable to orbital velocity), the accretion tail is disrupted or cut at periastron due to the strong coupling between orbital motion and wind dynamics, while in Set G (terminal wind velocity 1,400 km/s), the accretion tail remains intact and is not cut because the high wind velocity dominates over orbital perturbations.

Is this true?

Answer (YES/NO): YES